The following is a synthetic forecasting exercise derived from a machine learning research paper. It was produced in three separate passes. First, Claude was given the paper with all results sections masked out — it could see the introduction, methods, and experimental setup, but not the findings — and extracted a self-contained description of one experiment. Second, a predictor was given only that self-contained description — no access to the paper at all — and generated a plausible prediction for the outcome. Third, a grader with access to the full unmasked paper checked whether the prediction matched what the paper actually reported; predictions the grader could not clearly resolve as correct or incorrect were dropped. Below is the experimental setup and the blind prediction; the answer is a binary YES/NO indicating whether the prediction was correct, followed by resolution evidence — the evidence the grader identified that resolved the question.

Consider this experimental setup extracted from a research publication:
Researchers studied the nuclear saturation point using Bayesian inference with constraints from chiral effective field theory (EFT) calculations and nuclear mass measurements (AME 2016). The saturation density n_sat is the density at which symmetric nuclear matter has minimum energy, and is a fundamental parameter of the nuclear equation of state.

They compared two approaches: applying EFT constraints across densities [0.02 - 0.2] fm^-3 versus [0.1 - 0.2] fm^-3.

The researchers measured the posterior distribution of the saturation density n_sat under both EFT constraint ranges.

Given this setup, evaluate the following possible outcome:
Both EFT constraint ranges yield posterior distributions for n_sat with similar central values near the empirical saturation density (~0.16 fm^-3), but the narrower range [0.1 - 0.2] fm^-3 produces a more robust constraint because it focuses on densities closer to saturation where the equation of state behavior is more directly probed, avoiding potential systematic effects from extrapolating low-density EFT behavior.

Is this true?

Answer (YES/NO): NO